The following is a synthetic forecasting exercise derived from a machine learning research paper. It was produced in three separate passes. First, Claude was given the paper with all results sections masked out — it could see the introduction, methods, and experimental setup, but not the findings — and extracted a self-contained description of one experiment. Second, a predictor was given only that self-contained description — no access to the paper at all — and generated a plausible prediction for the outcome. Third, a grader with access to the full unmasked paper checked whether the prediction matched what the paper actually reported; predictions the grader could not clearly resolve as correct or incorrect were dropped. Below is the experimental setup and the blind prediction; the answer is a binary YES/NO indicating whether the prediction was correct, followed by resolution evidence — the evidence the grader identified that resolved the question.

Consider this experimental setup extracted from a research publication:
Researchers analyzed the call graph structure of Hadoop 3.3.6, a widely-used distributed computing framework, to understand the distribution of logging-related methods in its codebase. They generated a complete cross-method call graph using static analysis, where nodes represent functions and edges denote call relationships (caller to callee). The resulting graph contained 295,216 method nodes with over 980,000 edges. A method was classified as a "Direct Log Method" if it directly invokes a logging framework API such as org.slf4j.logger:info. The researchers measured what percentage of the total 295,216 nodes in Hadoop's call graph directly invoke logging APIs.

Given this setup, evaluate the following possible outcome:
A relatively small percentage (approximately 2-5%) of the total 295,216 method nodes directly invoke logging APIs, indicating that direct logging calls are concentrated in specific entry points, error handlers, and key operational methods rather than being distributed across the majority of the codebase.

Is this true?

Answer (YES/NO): NO